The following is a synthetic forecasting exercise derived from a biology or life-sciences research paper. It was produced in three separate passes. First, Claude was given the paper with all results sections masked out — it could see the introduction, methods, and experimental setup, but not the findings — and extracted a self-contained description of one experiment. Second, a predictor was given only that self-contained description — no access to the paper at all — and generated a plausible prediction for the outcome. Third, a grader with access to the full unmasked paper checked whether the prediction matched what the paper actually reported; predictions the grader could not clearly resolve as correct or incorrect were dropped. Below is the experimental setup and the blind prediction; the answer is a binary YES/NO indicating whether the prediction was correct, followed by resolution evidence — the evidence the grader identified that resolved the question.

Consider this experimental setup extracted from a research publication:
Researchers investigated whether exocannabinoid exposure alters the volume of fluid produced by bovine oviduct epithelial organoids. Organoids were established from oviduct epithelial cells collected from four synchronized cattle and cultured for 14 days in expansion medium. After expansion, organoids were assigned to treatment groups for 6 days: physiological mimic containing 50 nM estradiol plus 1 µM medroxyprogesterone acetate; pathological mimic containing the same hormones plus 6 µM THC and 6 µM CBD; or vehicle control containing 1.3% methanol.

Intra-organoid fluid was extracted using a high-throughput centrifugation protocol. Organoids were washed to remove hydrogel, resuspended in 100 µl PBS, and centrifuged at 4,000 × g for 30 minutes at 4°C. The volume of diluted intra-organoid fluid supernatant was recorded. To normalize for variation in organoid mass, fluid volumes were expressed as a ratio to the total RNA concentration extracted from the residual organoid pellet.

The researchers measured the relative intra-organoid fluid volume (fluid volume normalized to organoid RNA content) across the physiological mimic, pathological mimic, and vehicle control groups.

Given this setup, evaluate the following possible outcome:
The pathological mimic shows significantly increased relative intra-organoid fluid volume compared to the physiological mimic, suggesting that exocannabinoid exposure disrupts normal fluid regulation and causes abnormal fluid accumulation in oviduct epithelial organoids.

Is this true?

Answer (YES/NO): NO